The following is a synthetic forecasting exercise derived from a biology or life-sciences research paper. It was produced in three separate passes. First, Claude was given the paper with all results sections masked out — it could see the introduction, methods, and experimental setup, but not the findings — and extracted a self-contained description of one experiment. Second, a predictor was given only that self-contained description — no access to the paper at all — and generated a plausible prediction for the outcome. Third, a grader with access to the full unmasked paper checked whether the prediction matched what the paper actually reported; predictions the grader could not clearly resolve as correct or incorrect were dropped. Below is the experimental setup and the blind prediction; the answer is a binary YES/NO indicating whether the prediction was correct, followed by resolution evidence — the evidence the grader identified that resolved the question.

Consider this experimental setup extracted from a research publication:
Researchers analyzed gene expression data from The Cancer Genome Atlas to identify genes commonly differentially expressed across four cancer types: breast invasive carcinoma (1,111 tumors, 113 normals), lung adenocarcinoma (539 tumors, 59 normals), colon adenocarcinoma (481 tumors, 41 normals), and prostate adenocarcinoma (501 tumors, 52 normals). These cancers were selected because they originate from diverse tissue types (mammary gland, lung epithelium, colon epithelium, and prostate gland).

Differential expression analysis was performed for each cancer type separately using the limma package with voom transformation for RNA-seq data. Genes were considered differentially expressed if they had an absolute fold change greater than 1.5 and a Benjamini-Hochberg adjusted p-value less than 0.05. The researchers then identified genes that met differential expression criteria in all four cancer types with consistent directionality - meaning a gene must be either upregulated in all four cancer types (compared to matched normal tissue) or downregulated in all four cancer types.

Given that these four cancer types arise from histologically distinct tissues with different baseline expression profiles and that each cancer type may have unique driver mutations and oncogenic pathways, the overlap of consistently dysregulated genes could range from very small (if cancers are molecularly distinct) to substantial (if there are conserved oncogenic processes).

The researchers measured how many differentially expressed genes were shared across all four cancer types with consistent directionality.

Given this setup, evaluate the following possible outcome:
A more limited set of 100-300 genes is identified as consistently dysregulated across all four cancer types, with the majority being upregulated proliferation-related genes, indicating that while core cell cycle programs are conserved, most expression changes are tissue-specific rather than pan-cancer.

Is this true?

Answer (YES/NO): NO